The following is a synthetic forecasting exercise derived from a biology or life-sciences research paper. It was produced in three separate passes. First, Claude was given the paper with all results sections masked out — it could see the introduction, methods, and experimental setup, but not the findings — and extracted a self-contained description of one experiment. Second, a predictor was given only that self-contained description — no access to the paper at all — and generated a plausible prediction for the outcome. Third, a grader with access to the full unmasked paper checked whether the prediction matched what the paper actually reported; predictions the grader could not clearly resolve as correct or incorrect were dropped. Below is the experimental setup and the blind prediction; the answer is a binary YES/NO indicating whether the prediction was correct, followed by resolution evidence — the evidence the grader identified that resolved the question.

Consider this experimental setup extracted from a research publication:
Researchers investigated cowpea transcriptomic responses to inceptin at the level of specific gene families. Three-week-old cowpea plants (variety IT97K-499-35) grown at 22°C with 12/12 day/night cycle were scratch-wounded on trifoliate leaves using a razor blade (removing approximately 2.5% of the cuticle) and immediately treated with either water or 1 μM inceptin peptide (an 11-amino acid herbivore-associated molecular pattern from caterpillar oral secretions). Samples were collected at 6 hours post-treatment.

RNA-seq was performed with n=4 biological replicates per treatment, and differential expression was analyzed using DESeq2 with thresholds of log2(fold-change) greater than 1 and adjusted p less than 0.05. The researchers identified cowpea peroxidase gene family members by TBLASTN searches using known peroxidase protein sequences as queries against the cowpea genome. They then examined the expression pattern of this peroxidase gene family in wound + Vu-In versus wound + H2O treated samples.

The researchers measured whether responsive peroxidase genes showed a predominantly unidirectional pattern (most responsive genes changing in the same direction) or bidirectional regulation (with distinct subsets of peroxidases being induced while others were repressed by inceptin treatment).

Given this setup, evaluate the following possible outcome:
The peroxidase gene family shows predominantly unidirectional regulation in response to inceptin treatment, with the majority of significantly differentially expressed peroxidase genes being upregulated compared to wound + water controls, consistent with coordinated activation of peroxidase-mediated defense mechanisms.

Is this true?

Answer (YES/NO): YES